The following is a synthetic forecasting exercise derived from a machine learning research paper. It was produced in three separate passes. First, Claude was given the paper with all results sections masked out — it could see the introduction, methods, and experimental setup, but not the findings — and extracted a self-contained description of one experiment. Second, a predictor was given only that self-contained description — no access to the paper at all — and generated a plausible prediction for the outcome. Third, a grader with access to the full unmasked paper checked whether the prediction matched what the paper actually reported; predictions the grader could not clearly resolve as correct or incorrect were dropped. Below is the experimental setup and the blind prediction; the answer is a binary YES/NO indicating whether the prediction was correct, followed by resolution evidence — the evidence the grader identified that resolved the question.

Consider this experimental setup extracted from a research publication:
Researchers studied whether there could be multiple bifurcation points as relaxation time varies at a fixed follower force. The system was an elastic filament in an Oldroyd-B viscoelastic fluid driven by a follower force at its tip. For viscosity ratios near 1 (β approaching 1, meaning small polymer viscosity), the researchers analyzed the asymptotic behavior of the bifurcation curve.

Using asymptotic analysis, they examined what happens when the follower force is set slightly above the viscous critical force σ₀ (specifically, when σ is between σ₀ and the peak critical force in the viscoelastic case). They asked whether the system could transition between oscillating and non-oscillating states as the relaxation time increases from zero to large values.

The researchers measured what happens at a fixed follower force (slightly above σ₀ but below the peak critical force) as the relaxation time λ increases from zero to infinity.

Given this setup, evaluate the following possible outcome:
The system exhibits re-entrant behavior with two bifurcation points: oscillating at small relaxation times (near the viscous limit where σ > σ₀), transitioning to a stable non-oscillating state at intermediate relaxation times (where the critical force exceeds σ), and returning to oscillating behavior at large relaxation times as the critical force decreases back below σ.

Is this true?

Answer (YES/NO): YES